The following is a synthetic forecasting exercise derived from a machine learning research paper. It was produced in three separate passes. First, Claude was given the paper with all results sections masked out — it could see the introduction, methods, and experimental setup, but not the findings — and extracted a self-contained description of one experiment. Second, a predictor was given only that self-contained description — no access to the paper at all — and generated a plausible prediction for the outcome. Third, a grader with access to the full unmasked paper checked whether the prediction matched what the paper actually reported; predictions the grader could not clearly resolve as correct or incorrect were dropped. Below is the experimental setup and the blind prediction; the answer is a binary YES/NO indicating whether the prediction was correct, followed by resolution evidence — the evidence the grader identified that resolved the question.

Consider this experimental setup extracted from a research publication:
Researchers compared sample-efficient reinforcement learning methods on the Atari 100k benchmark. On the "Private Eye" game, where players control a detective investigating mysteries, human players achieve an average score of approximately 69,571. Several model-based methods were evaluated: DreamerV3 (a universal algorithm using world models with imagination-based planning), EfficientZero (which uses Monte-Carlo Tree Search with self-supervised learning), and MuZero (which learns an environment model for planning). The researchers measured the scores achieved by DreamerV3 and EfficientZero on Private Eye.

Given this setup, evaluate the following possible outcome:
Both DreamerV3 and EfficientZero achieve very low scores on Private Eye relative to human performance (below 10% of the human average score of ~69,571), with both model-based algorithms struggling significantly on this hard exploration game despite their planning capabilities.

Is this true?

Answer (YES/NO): YES